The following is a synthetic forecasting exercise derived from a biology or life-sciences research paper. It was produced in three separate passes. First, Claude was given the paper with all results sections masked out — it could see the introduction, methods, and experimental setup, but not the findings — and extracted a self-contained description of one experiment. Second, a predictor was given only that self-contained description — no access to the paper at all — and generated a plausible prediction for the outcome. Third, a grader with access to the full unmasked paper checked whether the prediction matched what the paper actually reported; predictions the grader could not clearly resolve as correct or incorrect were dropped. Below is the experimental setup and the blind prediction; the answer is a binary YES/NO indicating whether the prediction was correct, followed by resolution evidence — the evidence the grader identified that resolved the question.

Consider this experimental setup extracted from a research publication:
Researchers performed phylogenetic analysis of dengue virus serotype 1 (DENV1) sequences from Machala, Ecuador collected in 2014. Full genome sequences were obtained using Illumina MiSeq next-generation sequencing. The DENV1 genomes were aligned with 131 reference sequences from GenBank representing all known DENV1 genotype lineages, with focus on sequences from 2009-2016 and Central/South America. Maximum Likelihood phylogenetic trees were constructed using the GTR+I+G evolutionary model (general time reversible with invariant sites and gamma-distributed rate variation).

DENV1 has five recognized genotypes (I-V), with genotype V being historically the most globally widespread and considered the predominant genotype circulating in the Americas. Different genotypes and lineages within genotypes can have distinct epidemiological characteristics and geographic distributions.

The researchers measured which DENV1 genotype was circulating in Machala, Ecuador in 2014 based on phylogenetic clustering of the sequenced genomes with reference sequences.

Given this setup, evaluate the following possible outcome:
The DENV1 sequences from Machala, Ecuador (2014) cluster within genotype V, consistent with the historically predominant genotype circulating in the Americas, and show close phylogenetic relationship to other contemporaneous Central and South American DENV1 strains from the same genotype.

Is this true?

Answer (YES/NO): YES